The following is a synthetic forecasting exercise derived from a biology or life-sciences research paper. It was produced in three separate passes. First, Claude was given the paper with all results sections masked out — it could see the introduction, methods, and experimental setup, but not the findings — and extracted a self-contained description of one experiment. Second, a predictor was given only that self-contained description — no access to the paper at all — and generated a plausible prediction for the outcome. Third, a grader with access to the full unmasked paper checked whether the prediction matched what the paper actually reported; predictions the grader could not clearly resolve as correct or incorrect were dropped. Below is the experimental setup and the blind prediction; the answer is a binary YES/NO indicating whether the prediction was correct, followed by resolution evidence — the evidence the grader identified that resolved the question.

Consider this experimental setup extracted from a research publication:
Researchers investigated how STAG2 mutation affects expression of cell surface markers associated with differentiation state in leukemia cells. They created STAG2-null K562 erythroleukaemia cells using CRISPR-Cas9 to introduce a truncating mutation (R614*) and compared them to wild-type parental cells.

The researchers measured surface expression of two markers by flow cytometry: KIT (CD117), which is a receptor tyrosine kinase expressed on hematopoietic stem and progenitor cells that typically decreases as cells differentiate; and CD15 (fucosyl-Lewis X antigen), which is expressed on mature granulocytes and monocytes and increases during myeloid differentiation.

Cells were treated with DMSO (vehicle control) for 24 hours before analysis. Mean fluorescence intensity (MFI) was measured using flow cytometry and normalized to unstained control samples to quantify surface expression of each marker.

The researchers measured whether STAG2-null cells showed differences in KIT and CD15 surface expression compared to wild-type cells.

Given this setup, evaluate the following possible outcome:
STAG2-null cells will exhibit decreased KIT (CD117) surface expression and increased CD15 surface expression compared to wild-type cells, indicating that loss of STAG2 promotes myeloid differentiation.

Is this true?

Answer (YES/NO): NO